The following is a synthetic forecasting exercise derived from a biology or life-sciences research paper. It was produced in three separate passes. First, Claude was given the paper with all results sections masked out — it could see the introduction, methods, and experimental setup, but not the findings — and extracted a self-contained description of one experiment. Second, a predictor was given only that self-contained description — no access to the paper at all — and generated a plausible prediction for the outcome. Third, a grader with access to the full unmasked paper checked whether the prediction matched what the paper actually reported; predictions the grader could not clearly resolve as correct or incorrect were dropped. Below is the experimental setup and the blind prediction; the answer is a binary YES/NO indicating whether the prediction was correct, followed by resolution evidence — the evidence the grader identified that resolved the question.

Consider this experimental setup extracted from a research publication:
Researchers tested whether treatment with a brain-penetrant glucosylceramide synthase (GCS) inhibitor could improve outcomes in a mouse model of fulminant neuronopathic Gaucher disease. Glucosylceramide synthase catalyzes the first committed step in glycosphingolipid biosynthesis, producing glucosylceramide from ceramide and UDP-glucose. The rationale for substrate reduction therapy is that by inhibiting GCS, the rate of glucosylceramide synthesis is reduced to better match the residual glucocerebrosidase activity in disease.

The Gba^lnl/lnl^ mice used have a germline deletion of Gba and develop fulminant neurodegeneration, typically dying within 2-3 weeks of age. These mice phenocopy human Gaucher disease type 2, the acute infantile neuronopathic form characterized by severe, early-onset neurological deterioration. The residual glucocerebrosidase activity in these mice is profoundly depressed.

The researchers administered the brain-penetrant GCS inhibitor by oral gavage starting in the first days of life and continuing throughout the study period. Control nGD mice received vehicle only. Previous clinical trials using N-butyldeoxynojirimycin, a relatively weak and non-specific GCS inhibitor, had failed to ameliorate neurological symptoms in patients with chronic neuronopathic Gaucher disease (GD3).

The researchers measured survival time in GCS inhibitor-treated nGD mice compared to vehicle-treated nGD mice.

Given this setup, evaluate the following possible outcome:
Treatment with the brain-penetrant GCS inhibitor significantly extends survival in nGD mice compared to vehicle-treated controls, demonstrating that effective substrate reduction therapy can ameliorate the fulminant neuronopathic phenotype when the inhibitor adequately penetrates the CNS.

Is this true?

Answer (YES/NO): YES